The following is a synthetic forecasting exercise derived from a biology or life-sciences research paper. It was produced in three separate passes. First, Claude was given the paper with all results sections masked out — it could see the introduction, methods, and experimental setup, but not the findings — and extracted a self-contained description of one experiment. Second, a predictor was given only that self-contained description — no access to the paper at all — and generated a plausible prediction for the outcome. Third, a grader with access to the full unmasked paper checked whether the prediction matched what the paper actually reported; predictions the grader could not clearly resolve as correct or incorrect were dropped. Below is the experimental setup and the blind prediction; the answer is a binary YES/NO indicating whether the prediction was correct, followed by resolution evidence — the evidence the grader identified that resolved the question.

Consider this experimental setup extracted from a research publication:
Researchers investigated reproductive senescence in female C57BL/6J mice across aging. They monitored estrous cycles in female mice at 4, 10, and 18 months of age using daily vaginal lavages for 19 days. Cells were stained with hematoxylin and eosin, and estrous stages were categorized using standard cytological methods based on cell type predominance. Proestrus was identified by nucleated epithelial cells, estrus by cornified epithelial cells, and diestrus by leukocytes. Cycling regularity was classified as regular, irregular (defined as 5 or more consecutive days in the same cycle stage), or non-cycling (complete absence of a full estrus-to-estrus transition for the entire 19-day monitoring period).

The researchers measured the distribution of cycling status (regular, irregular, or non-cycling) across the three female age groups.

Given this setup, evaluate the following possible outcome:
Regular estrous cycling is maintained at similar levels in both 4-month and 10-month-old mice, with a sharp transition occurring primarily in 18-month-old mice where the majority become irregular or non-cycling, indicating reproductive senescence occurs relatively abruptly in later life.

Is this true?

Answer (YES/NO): YES